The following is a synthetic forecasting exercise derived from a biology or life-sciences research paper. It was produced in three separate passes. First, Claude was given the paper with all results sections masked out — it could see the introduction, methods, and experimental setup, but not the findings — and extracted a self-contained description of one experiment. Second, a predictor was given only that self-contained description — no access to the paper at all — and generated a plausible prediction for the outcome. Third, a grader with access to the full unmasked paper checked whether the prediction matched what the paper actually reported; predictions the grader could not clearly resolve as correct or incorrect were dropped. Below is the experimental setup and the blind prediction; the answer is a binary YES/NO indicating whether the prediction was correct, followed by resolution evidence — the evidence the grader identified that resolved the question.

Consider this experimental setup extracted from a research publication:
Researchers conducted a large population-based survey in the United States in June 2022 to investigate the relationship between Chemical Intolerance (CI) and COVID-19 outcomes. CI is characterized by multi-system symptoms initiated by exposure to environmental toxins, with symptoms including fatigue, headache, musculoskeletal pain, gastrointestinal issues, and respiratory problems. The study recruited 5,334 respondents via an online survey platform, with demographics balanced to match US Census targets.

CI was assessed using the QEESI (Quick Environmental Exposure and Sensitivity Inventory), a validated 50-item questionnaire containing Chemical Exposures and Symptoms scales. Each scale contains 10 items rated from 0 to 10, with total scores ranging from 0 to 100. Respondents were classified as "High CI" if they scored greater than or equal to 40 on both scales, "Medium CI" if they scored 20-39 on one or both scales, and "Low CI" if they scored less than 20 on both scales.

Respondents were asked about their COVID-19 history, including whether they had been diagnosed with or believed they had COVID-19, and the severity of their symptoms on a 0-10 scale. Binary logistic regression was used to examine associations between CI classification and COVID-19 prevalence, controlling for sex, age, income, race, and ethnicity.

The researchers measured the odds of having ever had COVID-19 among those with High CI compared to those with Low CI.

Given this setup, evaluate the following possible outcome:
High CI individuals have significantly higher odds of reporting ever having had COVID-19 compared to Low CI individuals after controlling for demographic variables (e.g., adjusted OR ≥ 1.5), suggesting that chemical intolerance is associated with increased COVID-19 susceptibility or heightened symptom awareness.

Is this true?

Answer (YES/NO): YES